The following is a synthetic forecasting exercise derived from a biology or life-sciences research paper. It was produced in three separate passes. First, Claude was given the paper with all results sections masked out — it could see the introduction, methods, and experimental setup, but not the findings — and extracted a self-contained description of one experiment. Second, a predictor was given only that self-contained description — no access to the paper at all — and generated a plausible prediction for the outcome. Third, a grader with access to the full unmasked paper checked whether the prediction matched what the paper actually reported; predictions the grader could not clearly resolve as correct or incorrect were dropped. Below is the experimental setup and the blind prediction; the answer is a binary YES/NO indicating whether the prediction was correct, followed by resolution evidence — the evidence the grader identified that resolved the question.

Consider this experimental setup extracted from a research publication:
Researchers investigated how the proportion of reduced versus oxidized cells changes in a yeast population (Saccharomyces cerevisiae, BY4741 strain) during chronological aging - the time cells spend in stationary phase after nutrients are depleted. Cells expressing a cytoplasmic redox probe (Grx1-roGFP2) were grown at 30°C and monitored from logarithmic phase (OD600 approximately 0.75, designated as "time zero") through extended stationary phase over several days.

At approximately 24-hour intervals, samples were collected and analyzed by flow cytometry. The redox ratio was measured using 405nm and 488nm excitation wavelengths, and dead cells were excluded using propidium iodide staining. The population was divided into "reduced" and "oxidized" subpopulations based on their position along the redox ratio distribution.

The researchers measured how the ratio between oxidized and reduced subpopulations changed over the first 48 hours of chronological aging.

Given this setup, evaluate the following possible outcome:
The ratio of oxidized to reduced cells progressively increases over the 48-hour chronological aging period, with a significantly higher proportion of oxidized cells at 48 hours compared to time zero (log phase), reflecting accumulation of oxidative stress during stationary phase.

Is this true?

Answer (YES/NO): YES